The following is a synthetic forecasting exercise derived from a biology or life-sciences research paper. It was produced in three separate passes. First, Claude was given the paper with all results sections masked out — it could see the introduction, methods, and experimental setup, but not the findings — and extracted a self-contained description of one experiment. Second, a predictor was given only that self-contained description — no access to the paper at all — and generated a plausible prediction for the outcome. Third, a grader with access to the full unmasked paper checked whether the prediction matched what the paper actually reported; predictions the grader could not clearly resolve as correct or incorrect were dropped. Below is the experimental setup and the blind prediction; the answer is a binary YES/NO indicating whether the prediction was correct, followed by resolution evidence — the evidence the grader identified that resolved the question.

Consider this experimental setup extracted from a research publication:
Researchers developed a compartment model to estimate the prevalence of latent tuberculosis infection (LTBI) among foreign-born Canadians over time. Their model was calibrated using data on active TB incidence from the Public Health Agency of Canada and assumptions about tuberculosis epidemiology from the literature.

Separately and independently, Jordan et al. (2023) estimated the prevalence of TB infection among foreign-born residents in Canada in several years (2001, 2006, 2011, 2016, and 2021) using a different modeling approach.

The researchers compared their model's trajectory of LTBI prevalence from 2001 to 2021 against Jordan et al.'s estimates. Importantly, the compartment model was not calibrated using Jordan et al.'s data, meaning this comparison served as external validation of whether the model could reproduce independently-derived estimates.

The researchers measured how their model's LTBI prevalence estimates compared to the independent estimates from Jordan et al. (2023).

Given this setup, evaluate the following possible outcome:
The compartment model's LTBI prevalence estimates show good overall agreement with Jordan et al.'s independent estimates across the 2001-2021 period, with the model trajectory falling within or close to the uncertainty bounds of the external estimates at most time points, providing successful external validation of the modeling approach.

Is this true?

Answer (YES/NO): YES